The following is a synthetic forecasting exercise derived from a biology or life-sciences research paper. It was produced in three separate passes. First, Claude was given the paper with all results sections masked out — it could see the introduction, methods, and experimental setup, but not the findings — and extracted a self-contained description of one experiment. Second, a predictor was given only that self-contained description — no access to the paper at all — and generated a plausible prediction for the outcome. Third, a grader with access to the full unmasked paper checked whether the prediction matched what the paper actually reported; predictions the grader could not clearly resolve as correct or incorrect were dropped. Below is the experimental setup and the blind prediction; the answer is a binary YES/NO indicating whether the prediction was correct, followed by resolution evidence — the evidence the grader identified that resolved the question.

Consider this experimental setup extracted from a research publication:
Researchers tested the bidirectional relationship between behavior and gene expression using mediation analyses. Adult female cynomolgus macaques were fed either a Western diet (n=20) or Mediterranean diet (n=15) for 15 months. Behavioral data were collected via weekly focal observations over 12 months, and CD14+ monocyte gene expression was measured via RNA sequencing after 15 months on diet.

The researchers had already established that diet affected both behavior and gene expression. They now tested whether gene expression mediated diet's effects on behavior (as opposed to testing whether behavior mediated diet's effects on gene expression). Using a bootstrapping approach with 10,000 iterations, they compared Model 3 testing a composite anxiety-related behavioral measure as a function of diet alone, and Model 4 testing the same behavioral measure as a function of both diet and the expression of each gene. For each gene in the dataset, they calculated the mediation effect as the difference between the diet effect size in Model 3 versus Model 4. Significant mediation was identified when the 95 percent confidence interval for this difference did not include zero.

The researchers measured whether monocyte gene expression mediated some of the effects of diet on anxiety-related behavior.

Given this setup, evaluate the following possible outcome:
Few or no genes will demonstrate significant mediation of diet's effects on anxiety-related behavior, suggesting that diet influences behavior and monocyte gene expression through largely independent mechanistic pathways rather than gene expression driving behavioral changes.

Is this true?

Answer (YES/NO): YES